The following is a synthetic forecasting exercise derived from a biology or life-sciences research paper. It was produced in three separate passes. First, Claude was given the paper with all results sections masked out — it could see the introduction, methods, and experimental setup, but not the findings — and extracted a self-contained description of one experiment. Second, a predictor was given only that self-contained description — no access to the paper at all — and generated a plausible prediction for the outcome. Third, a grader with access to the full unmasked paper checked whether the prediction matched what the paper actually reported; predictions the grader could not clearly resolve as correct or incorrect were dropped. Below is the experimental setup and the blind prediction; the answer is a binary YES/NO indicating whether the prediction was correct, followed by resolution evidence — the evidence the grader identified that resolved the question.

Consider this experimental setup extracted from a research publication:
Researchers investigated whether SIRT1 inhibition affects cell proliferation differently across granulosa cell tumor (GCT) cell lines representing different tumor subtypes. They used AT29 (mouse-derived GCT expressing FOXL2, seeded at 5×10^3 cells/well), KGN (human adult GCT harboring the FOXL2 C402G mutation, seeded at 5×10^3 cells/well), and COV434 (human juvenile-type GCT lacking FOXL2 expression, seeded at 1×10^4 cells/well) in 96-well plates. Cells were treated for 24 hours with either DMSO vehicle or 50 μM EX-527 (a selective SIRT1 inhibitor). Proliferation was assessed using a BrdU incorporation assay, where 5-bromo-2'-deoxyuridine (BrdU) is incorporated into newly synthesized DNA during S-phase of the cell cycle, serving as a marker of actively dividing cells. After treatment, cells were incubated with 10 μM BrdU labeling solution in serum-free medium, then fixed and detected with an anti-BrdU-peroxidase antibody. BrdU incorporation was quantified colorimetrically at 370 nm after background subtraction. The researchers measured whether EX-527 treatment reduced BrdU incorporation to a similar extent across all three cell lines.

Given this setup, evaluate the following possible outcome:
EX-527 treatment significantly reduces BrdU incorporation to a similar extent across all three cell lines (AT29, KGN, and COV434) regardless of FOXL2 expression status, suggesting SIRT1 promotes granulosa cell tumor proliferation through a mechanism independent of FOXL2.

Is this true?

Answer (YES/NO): NO